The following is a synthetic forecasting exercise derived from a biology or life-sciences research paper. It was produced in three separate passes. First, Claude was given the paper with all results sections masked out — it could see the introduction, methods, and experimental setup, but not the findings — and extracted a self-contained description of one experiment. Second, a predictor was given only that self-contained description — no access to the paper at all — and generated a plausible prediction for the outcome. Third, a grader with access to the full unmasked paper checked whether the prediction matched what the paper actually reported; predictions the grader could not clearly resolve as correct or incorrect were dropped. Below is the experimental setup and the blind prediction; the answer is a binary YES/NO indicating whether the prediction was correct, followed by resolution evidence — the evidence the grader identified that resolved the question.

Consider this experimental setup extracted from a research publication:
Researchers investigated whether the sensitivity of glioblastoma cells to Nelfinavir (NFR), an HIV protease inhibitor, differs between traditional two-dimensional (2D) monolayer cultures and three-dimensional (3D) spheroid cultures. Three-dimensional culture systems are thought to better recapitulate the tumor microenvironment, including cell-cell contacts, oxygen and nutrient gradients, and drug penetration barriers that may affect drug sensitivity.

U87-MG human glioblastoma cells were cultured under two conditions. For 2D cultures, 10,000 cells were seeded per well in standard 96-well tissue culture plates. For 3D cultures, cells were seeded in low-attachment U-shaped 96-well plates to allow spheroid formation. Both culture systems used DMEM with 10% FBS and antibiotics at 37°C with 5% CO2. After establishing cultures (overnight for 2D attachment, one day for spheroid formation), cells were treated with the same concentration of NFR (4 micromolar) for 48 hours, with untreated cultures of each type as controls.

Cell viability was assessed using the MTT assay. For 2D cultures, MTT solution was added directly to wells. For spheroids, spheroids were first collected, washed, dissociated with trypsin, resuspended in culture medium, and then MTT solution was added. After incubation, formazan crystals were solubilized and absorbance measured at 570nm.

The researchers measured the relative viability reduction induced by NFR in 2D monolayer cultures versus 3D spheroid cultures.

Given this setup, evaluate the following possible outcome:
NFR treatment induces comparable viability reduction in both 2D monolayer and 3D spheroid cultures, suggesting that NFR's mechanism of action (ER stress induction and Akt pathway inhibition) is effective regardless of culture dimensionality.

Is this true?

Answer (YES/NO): NO